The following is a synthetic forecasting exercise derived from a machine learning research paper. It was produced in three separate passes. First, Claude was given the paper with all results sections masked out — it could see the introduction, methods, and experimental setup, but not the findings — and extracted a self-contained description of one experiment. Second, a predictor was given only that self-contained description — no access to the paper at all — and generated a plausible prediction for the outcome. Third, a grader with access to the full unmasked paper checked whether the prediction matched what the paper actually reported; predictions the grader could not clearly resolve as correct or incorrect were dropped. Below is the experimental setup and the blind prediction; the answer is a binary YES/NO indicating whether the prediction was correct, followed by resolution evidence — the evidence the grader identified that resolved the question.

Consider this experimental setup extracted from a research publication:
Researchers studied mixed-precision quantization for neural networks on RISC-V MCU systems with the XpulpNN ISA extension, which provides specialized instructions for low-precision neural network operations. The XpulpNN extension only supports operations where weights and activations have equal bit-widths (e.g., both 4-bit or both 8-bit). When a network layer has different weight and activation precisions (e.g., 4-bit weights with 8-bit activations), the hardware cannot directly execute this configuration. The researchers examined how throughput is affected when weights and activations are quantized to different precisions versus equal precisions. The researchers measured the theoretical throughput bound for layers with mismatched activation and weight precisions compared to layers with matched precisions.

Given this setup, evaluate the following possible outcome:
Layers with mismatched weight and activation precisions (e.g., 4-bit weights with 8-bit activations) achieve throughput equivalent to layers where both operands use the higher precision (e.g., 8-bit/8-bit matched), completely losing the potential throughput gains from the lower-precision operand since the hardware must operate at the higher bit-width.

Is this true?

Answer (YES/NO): YES